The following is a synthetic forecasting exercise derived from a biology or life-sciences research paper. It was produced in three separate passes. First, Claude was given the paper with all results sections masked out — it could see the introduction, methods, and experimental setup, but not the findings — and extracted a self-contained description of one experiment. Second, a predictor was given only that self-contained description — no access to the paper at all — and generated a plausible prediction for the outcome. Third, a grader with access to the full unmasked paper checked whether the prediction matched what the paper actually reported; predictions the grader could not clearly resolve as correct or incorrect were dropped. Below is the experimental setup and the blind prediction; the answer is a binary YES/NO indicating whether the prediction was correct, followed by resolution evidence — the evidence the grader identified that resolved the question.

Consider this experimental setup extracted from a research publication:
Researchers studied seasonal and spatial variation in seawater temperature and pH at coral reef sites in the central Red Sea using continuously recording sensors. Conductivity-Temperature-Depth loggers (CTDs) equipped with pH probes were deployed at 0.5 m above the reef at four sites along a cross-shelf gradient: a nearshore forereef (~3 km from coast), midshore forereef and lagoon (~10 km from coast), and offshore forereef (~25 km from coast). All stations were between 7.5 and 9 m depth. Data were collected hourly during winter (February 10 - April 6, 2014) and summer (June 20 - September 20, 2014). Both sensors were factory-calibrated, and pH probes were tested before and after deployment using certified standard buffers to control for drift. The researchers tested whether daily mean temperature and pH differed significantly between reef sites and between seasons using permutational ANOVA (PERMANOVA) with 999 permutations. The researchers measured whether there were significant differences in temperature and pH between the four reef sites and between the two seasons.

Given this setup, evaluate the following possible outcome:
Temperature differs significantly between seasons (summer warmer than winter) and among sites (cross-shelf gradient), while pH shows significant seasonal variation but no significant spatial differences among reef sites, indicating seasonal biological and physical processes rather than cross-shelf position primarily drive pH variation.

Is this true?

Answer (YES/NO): NO